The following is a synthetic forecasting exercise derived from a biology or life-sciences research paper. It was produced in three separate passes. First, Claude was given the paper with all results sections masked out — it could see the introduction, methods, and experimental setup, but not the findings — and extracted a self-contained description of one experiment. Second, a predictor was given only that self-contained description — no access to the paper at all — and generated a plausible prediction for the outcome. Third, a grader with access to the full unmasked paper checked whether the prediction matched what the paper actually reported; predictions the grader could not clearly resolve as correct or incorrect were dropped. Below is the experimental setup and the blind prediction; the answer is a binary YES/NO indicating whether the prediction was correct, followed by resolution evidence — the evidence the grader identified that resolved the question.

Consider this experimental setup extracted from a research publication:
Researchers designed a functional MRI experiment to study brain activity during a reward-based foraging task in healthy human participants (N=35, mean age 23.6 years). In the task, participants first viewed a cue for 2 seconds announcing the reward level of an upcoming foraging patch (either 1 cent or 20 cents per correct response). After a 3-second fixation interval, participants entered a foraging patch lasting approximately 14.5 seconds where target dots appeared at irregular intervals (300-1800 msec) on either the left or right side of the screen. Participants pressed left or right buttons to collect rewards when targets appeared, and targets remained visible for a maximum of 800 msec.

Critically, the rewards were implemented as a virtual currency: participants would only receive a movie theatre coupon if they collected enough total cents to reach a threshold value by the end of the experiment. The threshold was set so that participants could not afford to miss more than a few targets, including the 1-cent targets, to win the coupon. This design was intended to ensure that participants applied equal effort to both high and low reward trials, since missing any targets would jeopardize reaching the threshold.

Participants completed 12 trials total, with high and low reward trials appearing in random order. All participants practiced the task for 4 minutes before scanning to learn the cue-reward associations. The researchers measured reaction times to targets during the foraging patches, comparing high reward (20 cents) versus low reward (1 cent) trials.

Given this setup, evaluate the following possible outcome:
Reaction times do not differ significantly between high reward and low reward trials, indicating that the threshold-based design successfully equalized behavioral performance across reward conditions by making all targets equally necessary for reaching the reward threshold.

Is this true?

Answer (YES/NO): NO